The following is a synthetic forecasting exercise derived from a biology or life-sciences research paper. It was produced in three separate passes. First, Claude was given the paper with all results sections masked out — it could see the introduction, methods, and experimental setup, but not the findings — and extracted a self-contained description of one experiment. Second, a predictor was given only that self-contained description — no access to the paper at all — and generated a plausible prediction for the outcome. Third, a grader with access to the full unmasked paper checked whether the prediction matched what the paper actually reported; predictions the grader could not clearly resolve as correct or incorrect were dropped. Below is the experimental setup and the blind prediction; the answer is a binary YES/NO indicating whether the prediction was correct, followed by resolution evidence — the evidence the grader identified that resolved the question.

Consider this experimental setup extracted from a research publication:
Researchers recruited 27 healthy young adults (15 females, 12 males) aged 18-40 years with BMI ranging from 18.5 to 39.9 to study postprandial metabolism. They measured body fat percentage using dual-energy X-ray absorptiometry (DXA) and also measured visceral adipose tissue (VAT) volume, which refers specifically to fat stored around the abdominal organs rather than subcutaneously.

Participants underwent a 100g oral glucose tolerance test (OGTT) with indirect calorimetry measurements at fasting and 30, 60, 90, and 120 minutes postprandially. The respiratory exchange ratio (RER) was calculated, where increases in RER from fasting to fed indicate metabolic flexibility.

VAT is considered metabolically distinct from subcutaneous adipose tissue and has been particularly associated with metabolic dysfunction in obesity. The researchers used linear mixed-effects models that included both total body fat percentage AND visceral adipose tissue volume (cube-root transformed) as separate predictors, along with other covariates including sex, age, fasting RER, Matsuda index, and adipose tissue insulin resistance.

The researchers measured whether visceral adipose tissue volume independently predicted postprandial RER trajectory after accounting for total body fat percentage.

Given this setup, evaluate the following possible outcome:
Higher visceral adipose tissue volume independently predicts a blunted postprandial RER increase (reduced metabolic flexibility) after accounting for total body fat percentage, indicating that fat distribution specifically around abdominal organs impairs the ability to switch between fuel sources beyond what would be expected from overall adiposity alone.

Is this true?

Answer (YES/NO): NO